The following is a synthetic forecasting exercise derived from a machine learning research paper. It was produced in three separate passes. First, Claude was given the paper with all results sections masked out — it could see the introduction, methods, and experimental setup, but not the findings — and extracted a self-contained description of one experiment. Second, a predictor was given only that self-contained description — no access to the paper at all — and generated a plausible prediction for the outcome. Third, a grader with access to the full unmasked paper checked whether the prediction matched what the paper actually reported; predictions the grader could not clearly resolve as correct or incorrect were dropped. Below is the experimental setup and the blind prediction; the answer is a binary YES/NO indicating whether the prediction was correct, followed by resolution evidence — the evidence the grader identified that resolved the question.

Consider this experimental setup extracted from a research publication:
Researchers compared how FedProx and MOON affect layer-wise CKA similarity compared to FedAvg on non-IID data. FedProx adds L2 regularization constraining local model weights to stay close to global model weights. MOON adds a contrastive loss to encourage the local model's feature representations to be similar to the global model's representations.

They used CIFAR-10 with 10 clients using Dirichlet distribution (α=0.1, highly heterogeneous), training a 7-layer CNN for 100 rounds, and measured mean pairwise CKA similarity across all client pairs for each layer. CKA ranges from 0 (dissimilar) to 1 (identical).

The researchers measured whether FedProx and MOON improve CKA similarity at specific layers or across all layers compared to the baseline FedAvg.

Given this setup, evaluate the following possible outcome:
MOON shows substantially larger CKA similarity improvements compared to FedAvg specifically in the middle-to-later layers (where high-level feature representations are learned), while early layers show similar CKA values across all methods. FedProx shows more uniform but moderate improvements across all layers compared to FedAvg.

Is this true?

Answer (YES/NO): NO